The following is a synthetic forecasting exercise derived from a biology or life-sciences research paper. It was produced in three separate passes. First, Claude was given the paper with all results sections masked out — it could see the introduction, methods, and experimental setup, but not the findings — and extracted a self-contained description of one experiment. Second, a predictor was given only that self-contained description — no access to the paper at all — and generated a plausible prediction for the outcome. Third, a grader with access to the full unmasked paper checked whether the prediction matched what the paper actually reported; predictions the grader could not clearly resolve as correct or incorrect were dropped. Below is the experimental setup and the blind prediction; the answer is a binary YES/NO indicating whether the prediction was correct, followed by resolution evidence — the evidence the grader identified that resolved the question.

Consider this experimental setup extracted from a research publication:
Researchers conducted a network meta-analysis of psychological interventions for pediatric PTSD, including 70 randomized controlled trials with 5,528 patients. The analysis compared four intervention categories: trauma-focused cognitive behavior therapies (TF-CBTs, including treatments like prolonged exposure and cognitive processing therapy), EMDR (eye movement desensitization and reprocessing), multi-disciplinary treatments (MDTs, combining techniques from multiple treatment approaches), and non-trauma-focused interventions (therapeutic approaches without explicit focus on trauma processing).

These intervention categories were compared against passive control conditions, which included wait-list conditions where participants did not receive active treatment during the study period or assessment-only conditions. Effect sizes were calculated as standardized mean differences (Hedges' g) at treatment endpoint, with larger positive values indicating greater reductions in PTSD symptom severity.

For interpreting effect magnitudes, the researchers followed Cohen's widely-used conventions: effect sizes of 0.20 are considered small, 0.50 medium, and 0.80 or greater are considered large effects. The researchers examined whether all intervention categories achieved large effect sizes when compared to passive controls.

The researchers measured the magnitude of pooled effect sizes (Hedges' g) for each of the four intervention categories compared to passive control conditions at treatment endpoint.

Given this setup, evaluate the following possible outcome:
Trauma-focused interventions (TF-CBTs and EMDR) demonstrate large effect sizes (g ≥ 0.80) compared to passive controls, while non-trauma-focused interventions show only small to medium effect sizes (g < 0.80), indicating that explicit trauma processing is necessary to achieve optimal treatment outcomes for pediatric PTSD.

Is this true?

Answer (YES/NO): NO